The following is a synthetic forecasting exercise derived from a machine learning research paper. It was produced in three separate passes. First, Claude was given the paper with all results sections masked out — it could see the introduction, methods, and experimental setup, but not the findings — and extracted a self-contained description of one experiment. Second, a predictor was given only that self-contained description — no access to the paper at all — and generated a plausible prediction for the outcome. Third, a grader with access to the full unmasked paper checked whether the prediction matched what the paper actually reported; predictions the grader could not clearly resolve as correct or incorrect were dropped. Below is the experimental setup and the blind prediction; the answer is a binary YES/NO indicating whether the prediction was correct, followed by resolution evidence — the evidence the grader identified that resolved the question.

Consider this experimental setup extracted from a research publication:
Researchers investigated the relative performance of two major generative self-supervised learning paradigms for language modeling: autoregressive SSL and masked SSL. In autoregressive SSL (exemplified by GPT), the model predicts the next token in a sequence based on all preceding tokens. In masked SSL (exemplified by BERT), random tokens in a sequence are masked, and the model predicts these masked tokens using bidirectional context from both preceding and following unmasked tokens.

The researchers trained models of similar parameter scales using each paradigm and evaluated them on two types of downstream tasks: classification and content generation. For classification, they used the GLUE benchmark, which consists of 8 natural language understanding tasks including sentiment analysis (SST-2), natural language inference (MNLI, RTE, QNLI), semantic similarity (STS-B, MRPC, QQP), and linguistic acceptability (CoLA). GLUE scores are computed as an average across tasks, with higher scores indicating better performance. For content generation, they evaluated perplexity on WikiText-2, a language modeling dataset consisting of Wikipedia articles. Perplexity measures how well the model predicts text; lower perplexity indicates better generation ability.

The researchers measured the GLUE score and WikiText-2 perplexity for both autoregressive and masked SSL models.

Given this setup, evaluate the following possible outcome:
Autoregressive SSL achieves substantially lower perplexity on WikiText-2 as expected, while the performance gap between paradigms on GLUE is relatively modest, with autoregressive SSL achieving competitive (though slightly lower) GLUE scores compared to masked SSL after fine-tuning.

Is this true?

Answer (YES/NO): NO